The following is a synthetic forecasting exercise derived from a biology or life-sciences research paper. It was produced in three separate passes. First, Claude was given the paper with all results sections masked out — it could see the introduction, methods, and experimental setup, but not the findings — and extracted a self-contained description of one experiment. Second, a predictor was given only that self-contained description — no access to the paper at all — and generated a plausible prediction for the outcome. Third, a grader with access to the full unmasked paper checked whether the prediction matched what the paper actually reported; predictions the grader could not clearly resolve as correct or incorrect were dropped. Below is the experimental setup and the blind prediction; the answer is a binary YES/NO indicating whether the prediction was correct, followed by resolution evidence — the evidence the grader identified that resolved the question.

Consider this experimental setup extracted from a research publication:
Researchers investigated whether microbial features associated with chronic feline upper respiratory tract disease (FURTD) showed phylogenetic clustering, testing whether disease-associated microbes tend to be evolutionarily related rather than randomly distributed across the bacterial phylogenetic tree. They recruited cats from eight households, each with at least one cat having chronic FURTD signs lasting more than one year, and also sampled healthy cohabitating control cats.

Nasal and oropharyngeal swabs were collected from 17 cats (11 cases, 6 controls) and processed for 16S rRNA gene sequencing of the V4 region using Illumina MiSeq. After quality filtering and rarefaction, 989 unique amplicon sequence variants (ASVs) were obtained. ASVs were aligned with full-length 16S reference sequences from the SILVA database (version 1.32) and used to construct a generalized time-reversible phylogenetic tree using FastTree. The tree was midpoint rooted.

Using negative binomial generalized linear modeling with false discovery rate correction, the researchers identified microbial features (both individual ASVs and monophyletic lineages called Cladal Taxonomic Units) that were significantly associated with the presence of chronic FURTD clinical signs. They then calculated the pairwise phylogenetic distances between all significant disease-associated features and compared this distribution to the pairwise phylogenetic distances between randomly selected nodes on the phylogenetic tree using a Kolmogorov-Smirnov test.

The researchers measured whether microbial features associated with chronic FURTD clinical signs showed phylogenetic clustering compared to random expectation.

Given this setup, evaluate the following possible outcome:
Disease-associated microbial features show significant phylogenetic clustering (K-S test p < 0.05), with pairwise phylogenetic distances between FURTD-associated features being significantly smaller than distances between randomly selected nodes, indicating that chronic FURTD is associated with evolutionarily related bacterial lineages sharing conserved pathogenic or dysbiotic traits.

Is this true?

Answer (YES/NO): NO